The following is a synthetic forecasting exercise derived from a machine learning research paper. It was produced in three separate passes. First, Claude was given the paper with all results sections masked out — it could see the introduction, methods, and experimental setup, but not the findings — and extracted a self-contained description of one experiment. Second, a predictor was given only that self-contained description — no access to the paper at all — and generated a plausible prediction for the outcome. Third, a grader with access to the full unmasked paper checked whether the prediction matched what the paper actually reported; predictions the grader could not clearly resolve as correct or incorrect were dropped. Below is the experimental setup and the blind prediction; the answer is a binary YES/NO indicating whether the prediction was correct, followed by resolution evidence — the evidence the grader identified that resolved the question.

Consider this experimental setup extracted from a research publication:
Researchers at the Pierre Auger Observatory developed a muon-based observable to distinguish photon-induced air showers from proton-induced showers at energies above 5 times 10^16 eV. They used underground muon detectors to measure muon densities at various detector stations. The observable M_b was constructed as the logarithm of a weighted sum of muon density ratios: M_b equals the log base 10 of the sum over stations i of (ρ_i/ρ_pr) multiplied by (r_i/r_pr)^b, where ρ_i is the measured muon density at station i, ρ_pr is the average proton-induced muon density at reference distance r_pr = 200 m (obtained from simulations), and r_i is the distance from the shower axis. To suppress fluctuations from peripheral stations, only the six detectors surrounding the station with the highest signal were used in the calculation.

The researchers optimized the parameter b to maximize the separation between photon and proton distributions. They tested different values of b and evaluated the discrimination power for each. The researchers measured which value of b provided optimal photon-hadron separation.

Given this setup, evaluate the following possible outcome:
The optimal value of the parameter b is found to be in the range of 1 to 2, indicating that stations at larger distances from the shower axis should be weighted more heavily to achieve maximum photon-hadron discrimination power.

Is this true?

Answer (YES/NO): YES